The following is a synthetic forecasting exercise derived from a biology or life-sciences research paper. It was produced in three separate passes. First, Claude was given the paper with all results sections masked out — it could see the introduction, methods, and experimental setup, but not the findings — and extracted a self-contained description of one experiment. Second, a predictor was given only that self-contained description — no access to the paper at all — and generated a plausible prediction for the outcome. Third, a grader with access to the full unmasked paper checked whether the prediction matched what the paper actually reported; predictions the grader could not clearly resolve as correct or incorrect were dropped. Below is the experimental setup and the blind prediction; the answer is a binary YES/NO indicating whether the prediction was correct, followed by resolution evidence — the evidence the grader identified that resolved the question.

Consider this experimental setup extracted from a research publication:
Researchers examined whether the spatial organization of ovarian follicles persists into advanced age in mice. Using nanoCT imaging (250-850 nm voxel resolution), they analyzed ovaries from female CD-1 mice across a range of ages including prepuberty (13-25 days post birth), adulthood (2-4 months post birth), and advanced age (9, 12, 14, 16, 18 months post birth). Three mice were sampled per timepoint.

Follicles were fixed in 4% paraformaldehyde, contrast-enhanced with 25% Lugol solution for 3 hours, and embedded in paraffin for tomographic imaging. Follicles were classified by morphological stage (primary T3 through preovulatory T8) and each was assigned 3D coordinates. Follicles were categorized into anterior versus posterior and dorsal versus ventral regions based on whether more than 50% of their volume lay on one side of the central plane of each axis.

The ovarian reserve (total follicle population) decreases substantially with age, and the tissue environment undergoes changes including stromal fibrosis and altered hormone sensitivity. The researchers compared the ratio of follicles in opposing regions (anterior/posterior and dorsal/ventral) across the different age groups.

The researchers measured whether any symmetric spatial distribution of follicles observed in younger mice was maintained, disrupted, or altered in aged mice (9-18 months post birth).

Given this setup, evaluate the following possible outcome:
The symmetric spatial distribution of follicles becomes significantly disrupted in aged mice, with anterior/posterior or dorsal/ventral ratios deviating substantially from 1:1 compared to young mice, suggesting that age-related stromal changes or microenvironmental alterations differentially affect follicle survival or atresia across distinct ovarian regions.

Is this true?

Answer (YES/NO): NO